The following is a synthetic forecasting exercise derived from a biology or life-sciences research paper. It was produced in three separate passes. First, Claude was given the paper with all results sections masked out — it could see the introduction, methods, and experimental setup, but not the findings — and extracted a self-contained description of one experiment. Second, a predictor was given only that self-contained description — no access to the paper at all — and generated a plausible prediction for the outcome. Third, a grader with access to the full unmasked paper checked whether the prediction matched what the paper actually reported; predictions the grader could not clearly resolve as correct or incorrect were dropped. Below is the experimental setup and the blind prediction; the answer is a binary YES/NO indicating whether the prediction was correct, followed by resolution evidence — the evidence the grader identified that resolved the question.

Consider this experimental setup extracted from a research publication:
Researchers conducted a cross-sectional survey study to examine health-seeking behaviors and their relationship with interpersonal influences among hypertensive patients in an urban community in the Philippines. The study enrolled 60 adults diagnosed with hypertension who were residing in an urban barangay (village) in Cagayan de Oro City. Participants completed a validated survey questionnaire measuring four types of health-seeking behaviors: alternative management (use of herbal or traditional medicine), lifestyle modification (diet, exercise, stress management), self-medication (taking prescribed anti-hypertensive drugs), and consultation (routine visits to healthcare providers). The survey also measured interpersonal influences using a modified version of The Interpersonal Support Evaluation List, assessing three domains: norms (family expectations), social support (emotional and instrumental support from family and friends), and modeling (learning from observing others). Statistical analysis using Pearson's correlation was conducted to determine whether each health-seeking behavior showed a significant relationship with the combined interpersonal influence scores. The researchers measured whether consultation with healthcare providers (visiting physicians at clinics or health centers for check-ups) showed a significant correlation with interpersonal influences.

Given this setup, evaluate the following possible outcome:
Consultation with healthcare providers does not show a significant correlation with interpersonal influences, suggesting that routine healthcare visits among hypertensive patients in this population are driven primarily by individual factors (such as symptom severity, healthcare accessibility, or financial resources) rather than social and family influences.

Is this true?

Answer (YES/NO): YES